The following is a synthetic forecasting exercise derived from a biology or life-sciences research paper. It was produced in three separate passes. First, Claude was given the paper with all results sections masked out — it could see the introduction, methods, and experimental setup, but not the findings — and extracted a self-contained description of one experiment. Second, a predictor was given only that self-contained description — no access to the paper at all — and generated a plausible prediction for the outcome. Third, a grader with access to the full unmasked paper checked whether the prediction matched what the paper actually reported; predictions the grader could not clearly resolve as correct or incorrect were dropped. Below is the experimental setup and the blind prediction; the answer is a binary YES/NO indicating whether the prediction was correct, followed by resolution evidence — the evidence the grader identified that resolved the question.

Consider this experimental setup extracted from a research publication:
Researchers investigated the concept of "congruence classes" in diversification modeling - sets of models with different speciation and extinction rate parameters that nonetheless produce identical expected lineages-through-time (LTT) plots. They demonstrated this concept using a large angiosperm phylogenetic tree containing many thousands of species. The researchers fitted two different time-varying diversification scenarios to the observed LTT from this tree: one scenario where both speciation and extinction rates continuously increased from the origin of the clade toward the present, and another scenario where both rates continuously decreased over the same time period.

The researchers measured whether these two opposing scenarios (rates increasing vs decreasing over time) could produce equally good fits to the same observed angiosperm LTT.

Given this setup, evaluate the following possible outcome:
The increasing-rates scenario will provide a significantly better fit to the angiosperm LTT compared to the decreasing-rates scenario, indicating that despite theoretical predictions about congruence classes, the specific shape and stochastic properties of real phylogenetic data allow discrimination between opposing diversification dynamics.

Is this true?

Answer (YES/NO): NO